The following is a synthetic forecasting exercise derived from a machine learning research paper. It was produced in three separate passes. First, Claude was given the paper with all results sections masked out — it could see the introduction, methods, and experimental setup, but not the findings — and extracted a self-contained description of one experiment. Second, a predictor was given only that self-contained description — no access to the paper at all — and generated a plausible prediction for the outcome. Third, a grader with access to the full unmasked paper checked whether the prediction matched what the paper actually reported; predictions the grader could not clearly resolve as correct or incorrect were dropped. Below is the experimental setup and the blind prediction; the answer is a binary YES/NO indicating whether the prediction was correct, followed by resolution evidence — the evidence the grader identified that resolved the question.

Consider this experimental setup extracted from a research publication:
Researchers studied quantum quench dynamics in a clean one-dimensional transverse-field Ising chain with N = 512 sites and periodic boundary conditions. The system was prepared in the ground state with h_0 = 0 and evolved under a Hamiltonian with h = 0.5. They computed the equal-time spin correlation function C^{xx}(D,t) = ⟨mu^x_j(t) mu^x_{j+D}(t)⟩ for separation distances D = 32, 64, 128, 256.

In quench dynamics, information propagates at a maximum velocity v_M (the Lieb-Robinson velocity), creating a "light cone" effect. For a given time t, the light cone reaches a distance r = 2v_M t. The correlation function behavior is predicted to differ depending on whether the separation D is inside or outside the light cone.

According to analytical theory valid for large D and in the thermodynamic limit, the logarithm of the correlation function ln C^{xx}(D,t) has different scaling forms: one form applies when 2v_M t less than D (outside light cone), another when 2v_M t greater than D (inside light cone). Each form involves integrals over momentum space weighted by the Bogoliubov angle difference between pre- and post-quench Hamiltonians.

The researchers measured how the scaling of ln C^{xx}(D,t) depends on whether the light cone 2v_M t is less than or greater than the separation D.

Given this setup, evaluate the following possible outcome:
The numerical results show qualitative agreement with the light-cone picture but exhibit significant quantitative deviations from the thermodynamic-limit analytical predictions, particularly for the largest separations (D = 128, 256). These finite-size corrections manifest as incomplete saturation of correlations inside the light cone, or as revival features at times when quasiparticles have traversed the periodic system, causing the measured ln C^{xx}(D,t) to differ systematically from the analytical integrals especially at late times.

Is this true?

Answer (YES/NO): YES